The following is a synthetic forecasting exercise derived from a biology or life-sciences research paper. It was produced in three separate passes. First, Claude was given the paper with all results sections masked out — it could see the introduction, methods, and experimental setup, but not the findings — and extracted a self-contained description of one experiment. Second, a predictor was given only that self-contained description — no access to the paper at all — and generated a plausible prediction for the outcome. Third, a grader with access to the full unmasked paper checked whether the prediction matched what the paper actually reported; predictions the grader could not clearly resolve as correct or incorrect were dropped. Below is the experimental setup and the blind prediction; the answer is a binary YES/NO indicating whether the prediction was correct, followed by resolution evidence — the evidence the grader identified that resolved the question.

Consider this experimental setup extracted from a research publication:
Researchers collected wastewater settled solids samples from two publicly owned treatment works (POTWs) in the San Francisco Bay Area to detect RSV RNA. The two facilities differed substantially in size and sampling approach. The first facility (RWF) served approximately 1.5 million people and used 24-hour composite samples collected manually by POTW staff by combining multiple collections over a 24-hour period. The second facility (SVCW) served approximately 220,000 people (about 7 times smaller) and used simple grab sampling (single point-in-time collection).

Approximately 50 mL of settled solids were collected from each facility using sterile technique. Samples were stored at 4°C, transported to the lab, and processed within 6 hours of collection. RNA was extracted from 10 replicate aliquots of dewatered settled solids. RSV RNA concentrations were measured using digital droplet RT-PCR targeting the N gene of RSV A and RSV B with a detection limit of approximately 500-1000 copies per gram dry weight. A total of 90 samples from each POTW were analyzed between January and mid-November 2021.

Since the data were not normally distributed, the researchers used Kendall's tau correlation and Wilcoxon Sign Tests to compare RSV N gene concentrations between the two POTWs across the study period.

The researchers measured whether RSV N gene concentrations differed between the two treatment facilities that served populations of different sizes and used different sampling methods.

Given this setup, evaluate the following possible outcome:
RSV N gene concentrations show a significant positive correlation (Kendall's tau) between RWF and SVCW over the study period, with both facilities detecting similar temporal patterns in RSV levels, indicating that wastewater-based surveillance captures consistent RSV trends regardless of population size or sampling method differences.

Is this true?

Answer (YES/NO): YES